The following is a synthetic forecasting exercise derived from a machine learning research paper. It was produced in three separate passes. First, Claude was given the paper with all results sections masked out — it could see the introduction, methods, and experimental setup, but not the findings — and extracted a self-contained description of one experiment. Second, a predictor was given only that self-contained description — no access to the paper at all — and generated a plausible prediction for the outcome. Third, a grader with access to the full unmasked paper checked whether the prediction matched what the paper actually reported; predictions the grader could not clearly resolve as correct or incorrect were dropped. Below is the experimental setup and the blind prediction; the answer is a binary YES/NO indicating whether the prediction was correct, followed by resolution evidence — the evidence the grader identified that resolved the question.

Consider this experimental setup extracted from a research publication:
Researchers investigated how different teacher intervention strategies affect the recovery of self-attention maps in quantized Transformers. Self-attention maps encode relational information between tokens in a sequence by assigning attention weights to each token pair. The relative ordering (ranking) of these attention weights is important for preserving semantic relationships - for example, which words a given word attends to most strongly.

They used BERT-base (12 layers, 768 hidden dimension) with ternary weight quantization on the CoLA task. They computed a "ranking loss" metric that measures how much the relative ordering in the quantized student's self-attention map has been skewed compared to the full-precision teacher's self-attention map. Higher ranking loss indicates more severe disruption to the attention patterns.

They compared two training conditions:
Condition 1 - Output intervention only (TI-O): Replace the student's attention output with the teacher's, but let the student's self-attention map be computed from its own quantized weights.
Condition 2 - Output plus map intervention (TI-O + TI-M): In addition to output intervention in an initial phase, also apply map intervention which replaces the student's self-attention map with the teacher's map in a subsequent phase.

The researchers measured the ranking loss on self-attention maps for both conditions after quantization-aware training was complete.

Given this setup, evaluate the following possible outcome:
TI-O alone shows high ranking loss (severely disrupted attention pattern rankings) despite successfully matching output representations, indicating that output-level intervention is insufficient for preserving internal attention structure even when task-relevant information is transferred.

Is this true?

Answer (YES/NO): YES